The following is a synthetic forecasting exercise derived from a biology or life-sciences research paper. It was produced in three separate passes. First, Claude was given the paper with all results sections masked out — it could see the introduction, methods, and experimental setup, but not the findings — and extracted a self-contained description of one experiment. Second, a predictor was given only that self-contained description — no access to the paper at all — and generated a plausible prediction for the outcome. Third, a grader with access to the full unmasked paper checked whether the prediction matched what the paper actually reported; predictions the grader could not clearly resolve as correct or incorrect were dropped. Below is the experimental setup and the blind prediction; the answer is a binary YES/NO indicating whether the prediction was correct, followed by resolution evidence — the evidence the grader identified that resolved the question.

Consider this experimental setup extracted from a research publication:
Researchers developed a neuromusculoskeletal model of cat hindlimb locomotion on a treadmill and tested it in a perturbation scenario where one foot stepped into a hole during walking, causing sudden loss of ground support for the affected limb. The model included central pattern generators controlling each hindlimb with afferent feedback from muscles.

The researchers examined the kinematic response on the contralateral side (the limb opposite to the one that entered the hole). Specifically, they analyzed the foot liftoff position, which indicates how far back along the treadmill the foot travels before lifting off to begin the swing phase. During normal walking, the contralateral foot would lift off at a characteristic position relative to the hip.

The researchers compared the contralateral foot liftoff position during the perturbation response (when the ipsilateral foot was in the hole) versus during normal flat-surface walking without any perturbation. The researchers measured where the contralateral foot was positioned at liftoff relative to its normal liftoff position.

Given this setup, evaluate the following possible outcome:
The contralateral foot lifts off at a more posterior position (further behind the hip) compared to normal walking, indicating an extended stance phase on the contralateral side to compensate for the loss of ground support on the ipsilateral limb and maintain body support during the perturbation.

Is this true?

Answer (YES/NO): YES